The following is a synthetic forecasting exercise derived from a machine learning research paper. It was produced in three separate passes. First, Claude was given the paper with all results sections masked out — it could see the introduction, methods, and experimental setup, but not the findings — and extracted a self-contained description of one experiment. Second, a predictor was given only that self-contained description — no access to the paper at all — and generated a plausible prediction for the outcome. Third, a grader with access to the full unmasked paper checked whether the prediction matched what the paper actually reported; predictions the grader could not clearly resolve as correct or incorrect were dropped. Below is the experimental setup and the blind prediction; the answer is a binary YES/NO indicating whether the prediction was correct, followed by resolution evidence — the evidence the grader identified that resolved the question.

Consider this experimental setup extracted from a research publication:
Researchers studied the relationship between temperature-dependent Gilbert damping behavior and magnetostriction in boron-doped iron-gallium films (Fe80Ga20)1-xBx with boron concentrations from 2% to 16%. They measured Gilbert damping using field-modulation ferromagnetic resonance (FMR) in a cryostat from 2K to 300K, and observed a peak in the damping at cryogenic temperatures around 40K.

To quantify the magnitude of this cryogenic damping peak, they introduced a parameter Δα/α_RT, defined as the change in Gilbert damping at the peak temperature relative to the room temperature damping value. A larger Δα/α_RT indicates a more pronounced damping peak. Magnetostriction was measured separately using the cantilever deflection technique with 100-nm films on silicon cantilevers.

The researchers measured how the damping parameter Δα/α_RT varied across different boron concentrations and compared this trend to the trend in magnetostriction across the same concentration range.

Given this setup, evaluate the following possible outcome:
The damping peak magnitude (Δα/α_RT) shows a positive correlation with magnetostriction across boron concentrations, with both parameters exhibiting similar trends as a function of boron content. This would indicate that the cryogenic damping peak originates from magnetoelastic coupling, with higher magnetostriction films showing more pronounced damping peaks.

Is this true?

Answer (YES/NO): YES